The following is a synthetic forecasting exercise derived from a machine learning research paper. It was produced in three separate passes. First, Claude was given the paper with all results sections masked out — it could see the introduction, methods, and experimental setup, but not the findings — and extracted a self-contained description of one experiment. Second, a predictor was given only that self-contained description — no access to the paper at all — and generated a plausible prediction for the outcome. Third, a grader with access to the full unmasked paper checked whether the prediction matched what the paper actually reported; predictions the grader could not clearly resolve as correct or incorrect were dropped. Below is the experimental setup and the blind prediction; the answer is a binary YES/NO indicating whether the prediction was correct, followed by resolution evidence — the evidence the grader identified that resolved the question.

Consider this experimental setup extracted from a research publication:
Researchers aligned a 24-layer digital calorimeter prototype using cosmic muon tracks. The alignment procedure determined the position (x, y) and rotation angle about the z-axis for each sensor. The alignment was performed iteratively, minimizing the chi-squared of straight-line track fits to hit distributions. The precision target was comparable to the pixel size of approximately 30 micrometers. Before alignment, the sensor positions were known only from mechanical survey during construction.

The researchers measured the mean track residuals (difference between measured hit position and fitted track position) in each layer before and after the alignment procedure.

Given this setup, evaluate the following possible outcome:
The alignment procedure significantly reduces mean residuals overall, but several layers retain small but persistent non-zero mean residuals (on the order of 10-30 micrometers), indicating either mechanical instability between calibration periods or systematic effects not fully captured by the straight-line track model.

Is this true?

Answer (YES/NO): NO